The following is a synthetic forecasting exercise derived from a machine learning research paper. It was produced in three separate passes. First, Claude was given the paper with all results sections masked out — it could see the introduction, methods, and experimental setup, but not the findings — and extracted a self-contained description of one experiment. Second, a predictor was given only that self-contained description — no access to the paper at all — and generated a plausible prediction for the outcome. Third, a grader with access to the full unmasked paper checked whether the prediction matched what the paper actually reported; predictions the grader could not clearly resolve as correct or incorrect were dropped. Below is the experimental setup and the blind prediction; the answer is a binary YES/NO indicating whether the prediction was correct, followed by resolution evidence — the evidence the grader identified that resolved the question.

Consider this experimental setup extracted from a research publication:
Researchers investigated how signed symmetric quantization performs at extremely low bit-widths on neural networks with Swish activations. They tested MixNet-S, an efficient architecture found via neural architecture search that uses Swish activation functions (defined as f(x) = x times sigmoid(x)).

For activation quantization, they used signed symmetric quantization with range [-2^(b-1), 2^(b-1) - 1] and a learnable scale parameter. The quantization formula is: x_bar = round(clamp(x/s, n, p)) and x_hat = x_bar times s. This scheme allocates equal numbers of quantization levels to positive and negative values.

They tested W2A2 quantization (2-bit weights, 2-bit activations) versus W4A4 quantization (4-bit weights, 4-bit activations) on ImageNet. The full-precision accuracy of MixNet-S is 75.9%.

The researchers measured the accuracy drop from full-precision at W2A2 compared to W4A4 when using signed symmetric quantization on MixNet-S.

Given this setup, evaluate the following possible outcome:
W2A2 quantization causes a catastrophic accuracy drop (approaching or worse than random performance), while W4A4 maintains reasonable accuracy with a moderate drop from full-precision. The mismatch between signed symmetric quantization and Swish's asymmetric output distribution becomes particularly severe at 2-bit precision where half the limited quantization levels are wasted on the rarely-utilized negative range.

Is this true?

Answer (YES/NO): NO